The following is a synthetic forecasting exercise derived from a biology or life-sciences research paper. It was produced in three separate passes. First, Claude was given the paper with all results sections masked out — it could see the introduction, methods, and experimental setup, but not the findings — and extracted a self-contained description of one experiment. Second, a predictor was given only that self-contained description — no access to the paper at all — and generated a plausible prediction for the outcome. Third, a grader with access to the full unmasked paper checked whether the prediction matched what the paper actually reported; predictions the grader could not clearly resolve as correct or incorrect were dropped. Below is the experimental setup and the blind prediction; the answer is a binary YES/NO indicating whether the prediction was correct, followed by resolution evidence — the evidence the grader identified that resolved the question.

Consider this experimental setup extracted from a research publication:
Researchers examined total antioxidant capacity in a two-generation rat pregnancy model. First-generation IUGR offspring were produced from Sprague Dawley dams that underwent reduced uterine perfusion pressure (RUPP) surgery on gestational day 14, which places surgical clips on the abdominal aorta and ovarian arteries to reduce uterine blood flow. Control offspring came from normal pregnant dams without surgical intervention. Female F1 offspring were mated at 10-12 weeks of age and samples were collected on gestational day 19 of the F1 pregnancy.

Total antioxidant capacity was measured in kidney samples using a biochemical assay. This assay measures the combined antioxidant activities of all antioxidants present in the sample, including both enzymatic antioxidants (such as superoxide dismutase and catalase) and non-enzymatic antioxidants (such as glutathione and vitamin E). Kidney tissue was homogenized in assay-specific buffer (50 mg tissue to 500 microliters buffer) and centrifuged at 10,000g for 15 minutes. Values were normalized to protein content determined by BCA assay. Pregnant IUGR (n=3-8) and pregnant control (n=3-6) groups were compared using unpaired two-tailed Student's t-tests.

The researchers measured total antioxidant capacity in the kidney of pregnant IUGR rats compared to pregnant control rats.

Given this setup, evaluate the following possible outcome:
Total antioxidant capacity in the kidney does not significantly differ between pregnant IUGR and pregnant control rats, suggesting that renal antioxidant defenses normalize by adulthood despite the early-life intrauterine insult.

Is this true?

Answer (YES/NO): YES